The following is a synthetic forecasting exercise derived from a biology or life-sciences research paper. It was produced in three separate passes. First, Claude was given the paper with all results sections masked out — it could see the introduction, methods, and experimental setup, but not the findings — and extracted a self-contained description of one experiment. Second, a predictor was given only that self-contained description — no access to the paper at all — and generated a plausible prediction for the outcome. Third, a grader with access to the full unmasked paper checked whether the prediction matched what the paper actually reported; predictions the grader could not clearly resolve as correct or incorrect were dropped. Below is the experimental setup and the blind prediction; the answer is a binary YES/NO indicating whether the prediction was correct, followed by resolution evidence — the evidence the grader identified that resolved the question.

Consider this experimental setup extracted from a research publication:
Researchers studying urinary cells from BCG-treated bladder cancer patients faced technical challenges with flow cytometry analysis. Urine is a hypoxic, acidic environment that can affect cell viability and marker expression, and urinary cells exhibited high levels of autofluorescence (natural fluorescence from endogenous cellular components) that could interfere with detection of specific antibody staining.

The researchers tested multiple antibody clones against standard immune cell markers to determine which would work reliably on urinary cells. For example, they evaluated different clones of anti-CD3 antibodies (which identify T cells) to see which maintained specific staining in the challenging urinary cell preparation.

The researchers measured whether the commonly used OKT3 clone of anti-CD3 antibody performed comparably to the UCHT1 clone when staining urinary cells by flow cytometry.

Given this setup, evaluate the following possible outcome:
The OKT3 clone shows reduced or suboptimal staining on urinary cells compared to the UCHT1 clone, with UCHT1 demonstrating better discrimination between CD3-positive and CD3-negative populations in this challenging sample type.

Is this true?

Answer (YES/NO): YES